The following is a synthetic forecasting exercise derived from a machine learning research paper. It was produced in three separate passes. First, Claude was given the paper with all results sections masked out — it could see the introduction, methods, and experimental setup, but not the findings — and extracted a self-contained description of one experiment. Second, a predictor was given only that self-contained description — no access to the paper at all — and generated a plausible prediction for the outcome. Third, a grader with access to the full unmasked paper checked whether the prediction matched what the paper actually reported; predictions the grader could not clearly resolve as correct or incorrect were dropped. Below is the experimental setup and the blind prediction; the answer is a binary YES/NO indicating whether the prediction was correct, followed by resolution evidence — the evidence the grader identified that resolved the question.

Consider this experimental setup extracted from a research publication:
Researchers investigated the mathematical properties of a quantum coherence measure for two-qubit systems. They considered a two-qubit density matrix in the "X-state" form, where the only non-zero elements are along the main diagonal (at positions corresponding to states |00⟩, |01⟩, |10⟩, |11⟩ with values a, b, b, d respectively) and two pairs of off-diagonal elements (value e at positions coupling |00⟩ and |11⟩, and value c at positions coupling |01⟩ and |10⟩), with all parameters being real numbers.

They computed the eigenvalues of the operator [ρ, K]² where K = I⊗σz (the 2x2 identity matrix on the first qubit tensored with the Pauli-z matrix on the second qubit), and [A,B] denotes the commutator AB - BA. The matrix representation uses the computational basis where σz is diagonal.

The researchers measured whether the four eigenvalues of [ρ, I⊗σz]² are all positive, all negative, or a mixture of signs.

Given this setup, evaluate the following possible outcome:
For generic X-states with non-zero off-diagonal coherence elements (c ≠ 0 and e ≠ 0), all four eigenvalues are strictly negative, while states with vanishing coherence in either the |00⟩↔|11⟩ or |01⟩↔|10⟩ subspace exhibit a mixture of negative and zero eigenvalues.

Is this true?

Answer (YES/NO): YES